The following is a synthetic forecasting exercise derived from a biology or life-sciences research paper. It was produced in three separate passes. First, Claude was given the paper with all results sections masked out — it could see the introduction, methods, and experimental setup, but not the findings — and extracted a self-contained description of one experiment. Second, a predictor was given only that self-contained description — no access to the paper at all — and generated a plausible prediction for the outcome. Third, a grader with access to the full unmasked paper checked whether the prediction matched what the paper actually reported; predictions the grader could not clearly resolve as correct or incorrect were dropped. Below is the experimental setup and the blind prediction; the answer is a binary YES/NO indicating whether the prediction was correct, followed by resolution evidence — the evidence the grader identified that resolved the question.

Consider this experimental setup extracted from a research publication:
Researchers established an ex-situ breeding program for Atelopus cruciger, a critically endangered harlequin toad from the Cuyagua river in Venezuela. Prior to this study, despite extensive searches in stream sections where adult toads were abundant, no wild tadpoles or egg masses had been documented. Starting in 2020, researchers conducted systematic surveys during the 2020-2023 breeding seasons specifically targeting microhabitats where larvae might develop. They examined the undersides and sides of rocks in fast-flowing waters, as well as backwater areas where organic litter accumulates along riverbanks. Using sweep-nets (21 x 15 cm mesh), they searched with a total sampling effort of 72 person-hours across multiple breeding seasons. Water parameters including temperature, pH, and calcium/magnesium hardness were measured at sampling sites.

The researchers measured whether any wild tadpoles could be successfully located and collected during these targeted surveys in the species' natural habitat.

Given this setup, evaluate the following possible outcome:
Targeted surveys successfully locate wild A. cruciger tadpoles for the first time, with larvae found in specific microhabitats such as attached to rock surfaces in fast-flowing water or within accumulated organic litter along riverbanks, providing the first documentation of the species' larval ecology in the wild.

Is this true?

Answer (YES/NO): YES